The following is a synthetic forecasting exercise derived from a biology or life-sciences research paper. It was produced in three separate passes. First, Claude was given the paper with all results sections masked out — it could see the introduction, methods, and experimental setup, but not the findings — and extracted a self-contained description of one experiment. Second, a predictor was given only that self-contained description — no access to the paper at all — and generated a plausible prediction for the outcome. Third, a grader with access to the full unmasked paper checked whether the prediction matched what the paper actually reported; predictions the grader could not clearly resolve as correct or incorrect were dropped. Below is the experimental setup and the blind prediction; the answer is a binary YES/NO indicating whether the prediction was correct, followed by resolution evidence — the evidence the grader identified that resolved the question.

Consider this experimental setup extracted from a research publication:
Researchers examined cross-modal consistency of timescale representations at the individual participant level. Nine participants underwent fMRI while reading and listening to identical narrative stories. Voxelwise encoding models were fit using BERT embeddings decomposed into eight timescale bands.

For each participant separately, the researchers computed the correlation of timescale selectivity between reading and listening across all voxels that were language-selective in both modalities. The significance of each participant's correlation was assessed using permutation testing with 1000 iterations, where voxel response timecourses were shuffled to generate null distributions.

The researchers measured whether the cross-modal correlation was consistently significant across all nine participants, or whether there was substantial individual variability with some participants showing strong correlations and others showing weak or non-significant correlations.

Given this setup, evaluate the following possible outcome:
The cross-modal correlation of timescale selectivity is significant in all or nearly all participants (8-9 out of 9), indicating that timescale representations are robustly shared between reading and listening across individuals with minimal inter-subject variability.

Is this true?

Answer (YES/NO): YES